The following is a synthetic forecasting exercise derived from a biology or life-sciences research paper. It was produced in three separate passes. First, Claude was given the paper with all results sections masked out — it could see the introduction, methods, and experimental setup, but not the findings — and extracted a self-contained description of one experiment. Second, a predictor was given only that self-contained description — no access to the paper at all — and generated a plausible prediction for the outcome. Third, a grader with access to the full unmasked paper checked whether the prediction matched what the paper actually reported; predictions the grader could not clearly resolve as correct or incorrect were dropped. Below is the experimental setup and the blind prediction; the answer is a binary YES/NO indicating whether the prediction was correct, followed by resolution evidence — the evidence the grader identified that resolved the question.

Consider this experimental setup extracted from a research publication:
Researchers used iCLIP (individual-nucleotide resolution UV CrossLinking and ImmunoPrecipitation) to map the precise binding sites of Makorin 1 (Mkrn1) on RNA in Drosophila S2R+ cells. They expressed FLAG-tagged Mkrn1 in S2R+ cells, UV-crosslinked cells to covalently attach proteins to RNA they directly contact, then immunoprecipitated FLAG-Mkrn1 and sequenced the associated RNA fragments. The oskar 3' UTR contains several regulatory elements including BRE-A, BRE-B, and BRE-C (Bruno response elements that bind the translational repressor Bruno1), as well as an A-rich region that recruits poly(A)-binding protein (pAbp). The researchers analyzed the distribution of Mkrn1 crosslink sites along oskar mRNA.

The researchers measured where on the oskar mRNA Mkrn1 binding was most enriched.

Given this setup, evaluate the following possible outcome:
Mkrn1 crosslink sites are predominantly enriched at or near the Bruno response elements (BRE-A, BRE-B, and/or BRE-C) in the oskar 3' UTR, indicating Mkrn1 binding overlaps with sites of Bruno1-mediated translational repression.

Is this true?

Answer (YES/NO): YES